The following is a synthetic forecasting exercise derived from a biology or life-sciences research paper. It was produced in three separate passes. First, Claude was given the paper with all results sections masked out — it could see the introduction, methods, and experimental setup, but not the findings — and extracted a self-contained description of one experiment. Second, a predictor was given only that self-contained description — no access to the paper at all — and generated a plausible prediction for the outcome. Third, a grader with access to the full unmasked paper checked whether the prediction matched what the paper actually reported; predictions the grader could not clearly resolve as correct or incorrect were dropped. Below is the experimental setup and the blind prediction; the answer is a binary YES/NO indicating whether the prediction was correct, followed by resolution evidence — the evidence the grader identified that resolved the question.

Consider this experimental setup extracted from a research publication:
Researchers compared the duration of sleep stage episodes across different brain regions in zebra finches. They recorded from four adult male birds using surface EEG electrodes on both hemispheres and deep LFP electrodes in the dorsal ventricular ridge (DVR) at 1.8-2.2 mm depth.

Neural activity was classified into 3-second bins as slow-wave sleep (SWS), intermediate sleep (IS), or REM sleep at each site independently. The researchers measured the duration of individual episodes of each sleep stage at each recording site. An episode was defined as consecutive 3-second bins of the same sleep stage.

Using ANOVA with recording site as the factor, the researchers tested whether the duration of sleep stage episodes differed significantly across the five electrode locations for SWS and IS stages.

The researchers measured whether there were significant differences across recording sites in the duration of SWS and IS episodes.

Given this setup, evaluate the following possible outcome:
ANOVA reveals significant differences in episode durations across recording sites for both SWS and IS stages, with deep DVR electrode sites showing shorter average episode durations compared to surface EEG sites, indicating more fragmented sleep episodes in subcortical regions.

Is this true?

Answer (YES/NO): NO